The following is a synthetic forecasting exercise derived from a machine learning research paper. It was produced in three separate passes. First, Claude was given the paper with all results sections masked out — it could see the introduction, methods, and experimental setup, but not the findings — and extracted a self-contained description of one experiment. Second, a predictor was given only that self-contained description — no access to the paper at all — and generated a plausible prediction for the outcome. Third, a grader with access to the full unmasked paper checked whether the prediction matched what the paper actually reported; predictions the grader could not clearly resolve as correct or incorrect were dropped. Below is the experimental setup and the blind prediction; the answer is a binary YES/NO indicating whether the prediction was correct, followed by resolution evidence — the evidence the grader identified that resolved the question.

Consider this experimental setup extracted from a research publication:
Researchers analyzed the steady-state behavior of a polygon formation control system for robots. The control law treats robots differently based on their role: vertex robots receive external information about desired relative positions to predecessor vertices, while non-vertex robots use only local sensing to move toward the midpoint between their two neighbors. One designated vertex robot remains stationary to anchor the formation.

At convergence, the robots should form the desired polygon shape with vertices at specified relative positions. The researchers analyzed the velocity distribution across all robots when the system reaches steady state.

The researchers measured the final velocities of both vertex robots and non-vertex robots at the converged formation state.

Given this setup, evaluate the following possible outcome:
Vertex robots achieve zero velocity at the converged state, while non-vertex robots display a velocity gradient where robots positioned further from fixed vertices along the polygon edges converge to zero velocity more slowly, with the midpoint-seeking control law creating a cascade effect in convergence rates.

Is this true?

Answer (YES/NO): NO